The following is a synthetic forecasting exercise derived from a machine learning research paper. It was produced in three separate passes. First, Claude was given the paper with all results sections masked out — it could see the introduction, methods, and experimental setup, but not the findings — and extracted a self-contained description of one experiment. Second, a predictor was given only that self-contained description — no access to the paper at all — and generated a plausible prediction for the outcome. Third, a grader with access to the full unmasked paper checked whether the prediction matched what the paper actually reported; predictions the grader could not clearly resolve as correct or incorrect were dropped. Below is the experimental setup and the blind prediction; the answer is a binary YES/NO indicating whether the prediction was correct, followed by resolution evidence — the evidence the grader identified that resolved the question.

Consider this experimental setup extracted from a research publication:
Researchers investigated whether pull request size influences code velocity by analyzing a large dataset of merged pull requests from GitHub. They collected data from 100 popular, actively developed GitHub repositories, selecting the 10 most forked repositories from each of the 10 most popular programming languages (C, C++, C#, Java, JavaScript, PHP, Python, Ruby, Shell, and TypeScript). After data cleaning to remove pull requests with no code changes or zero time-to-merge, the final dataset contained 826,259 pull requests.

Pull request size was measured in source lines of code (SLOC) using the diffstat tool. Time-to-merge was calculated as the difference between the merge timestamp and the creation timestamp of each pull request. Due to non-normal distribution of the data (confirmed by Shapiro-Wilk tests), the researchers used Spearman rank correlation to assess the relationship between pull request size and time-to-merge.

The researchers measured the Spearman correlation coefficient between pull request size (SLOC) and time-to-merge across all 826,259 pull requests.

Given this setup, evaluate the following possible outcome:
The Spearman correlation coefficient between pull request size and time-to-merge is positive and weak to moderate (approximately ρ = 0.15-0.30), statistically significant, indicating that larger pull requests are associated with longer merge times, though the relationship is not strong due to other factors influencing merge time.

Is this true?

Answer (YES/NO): YES